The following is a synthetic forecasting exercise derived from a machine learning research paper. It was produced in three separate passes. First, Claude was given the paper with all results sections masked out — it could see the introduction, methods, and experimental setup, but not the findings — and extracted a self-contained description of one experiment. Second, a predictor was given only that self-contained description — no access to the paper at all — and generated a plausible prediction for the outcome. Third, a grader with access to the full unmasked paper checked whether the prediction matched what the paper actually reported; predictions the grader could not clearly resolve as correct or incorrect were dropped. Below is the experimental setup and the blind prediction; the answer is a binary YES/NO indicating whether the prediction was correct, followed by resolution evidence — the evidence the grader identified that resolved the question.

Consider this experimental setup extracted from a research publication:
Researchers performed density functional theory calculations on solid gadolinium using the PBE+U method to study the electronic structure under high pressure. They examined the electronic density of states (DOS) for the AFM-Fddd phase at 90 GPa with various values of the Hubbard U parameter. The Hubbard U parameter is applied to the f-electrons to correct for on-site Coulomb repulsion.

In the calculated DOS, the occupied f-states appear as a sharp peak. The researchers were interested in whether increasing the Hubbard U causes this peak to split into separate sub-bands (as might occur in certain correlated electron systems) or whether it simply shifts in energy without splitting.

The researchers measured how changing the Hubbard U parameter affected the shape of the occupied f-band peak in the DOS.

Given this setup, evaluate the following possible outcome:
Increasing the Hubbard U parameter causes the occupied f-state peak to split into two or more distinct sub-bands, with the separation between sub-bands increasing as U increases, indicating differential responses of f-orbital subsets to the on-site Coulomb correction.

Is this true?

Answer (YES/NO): NO